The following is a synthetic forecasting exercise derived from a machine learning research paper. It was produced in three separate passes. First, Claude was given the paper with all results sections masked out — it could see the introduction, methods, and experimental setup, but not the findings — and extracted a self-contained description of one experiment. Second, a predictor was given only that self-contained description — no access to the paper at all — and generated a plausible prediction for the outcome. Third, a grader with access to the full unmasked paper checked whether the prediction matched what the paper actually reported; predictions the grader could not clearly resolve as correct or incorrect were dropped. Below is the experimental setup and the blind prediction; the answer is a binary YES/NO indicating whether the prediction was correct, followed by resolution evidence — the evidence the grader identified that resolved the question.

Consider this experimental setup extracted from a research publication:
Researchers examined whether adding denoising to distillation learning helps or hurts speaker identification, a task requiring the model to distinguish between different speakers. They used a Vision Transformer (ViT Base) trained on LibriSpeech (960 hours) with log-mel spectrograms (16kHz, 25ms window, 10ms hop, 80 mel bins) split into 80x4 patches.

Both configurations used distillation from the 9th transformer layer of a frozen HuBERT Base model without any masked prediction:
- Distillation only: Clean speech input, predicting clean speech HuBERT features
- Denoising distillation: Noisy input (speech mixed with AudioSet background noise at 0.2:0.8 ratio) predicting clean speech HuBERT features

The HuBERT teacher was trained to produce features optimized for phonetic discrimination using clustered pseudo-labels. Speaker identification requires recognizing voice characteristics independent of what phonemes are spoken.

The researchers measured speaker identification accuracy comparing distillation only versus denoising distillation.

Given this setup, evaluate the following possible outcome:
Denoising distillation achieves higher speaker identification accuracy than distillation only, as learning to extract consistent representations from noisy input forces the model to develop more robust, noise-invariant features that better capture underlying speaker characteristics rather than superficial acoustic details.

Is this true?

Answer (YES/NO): YES